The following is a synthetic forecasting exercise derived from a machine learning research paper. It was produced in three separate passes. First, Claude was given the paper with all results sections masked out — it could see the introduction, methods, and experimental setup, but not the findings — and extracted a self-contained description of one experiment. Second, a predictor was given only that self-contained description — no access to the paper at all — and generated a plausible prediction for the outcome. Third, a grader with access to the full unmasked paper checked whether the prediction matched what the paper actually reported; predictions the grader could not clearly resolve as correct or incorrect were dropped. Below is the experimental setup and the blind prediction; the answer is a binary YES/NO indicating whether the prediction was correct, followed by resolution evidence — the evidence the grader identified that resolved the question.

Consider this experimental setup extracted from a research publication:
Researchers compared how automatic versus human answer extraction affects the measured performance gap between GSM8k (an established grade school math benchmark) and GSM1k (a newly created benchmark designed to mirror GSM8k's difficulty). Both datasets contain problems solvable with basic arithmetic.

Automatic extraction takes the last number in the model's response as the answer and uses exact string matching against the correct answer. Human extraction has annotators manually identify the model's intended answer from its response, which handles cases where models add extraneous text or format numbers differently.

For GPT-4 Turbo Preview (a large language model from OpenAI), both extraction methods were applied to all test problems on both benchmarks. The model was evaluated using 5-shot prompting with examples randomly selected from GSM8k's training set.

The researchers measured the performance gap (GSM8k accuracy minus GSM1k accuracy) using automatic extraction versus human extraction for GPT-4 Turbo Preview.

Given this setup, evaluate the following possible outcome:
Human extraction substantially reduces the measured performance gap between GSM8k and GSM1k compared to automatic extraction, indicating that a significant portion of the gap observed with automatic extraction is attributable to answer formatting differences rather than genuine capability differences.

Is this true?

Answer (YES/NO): NO